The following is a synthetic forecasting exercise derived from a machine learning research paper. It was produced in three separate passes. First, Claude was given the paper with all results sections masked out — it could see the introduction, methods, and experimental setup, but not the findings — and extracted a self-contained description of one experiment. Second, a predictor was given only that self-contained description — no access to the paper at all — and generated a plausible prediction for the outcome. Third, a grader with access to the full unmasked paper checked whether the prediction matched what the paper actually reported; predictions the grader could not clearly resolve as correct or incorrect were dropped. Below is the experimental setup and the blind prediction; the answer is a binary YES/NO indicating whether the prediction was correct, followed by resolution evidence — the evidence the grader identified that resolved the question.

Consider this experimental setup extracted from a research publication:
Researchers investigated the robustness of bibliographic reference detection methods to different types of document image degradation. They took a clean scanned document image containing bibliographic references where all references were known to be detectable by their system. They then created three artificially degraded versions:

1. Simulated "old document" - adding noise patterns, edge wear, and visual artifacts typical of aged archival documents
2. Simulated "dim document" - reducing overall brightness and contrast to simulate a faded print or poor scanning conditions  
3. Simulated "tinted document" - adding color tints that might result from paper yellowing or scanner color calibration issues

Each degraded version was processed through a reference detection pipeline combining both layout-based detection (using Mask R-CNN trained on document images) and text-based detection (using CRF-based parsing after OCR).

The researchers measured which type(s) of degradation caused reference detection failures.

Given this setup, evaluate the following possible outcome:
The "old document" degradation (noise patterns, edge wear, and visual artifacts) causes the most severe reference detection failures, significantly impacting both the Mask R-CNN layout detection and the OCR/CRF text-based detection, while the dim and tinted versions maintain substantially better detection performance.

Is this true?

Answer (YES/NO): YES